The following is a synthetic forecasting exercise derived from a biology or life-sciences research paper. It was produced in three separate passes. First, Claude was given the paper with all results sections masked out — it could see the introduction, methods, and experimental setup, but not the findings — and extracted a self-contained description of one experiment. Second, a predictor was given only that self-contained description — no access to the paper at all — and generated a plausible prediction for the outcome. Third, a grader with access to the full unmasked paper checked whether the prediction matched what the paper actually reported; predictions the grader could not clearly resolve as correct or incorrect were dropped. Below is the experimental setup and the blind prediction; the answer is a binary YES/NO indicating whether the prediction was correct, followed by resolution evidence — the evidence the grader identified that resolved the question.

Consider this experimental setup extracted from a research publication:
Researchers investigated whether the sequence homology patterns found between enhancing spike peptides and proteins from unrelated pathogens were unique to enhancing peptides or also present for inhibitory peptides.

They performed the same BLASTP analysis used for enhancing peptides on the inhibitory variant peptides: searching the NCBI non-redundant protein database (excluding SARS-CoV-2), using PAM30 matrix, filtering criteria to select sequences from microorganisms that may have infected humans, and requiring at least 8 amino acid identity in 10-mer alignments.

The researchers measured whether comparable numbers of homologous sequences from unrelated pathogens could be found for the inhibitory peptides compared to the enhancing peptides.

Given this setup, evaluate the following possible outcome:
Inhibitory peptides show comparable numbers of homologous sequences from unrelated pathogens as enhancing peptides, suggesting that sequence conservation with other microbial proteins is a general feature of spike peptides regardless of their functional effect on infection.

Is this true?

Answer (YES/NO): YES